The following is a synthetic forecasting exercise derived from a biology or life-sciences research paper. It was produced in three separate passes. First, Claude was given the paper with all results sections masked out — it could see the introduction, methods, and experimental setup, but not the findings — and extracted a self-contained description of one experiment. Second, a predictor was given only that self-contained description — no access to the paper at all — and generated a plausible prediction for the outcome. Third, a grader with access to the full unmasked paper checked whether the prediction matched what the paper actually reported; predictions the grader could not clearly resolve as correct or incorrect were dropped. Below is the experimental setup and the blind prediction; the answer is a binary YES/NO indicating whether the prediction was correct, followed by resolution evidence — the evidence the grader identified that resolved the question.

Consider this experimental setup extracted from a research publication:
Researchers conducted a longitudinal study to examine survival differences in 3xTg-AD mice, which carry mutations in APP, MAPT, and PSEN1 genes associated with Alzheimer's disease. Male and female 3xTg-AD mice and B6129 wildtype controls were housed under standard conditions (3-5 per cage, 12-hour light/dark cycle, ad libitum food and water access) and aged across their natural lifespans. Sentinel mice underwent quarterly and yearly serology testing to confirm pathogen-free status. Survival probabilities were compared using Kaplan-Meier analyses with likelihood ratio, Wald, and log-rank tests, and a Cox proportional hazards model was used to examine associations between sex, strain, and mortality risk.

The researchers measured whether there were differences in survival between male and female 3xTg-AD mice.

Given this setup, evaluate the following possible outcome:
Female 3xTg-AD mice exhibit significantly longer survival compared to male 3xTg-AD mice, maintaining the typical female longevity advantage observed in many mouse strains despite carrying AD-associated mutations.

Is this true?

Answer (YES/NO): YES